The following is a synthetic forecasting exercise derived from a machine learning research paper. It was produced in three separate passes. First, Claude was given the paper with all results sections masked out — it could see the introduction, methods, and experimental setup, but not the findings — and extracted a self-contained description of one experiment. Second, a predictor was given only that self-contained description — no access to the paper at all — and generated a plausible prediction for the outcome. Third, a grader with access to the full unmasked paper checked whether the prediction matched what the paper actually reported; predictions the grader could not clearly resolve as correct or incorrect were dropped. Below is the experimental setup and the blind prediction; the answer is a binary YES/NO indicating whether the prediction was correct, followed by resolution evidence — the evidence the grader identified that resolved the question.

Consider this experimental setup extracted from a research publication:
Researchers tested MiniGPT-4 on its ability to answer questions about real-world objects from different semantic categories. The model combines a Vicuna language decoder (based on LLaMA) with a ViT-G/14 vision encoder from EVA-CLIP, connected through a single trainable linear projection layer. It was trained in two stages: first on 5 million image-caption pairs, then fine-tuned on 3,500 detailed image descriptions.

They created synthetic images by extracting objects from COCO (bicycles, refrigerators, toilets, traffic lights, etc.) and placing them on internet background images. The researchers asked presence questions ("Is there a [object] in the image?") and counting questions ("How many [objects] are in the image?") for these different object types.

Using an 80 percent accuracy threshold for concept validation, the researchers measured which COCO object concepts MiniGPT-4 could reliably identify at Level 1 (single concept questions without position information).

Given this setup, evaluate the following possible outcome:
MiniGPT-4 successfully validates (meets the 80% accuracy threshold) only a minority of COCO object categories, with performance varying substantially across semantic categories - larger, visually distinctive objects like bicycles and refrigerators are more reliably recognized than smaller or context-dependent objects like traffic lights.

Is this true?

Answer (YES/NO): YES